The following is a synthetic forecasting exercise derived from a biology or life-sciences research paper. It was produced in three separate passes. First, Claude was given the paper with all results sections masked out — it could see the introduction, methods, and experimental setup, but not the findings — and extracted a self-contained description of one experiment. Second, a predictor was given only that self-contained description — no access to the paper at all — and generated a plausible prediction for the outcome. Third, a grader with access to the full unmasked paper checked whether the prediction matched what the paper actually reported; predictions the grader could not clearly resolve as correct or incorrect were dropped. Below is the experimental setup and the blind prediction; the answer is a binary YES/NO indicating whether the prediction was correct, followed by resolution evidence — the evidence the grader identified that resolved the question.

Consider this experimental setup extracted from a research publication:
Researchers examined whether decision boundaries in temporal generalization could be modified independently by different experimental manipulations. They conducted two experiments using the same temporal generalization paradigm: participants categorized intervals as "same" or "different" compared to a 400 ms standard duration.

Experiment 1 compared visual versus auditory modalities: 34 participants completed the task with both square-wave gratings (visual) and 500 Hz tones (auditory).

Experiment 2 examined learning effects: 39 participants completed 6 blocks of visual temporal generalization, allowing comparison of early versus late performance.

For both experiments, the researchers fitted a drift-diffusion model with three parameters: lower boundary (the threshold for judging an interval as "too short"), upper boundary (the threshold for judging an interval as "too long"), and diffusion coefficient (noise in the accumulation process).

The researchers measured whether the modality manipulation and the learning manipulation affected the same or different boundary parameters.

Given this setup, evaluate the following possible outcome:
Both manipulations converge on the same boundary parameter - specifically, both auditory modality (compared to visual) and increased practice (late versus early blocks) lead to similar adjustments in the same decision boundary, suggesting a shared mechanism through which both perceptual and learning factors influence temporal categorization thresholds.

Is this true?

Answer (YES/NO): NO